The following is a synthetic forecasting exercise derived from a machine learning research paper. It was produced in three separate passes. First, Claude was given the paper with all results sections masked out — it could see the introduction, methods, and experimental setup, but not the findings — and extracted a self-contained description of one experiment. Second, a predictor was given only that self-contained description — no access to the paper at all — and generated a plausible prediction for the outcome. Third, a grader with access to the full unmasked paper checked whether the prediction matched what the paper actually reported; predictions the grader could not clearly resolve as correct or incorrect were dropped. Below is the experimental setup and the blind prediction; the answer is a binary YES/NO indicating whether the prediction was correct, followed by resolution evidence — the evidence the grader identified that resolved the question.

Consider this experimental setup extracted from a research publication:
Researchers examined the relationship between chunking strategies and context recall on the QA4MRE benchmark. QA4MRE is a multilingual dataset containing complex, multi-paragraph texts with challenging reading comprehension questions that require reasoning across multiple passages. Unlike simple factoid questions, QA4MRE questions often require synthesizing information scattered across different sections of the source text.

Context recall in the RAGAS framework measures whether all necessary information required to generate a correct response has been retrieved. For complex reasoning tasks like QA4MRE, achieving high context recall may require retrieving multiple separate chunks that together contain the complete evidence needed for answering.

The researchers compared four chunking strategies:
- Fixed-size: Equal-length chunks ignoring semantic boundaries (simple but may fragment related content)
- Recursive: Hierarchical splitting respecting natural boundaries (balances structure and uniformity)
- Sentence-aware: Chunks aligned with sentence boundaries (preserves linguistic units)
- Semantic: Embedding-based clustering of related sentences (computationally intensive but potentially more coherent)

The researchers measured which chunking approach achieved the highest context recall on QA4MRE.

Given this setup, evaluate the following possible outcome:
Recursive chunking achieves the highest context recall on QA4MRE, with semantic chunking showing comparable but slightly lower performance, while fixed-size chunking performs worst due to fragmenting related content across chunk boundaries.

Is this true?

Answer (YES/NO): NO